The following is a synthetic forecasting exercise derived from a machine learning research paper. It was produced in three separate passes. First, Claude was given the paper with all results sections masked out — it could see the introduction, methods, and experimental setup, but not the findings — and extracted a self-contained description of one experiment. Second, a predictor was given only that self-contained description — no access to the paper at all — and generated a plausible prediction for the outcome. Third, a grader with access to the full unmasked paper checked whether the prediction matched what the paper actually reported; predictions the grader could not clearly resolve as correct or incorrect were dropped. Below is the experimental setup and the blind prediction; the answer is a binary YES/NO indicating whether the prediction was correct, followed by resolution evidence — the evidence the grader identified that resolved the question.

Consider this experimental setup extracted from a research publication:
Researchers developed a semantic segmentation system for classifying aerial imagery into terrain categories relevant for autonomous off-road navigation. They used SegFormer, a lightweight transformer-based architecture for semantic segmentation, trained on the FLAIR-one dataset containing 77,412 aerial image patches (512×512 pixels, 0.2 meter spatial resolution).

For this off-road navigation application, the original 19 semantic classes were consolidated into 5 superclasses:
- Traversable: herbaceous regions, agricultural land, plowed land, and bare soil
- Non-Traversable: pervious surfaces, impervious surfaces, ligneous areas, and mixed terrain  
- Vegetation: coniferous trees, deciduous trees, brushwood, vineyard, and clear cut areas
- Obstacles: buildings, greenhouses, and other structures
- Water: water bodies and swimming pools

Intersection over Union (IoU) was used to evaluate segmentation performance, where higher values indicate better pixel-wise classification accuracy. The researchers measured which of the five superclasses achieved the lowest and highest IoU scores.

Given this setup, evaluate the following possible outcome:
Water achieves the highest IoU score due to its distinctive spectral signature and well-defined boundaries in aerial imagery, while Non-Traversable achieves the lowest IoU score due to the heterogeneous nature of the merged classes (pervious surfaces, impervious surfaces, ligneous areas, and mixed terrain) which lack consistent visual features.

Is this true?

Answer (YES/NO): YES